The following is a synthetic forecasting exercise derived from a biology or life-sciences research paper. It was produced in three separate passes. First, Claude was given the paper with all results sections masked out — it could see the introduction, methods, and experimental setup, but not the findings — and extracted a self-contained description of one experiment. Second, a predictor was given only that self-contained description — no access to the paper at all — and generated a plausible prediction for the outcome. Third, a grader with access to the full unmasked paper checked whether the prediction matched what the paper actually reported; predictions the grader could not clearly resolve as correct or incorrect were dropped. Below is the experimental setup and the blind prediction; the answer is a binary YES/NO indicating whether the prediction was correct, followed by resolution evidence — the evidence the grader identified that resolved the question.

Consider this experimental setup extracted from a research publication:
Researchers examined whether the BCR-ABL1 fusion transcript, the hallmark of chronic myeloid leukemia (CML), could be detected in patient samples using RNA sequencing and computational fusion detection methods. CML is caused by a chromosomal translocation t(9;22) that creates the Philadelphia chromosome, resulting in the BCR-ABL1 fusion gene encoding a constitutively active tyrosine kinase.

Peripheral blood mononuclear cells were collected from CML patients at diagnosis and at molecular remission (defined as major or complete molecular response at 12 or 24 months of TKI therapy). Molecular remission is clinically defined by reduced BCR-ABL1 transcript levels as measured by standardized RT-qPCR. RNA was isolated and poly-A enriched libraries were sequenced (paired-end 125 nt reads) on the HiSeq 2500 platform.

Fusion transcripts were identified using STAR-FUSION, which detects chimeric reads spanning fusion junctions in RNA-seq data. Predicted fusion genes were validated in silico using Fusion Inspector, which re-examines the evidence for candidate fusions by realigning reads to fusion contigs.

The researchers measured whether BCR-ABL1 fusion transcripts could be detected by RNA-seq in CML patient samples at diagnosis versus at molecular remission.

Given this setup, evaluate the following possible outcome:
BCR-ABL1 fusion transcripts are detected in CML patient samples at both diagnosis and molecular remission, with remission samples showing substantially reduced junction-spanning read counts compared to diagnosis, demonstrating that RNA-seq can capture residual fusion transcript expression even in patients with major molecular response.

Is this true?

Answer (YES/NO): NO